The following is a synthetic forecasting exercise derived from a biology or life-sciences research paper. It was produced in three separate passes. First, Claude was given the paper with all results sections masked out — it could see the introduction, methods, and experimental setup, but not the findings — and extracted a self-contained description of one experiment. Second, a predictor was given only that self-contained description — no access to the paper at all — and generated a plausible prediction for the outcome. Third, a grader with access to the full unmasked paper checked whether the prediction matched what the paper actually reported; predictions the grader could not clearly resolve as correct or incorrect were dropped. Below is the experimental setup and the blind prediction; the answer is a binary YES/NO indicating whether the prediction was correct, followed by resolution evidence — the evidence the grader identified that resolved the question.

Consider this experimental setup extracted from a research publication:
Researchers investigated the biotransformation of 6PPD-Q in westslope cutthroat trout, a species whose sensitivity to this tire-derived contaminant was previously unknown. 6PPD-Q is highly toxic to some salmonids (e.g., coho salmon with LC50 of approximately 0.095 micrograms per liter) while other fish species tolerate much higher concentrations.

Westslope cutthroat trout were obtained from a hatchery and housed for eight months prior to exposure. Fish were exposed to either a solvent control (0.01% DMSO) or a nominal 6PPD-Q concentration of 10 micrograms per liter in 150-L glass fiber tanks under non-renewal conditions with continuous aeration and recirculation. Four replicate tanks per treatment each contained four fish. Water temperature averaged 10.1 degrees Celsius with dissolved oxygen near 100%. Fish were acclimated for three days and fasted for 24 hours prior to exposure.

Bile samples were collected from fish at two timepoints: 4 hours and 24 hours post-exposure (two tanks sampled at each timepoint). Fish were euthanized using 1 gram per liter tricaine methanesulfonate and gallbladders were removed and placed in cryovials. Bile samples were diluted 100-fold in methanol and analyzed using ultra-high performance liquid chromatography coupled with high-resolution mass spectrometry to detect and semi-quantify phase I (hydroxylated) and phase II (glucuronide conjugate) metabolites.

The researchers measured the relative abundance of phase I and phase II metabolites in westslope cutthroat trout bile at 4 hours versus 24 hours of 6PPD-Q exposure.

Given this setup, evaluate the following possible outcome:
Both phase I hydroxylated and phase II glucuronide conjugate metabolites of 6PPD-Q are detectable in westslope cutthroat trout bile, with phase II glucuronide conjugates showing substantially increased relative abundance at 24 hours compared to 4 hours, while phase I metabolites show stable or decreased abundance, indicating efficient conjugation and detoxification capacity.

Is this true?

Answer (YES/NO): NO